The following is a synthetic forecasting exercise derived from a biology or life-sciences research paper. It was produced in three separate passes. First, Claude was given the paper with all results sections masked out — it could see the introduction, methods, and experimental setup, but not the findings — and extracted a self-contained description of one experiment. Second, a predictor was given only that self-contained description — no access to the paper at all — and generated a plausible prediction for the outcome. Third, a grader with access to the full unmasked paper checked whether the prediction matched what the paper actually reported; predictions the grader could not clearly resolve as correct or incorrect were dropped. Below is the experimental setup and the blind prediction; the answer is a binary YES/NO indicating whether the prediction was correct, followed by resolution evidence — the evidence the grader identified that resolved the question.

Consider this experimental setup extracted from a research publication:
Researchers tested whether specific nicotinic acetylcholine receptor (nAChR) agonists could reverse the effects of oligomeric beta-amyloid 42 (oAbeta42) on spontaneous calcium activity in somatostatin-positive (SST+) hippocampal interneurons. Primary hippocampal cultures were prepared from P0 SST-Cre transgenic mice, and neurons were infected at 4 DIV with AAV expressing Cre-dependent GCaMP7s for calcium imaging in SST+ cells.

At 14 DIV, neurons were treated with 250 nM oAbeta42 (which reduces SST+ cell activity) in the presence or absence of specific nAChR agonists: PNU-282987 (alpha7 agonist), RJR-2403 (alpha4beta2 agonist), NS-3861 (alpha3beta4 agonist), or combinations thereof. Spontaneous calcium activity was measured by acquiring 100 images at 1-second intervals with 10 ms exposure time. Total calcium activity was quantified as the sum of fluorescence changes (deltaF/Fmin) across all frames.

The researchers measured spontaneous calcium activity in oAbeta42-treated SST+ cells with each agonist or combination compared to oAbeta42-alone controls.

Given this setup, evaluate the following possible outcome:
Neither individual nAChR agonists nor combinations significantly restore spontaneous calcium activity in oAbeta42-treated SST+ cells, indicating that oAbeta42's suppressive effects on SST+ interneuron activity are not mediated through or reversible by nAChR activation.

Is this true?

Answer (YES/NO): NO